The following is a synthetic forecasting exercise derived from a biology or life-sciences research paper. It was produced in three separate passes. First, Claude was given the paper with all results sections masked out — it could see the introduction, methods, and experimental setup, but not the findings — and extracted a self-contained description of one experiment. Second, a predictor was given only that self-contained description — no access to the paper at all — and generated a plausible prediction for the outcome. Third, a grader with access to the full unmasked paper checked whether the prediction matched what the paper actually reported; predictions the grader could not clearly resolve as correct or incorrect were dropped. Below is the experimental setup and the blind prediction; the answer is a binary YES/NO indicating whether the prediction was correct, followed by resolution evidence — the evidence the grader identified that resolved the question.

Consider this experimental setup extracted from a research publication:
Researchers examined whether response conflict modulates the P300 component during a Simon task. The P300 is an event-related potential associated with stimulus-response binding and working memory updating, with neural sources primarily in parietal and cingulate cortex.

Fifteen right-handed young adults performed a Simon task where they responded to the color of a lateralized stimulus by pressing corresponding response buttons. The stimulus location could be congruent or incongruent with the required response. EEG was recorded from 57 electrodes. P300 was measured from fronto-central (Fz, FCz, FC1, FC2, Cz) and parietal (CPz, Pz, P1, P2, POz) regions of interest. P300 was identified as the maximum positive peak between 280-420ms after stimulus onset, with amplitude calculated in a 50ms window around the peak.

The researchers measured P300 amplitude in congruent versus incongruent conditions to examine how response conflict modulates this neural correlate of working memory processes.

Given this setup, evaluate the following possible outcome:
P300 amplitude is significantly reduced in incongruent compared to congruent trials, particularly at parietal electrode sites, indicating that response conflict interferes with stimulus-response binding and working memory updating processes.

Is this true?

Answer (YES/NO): NO